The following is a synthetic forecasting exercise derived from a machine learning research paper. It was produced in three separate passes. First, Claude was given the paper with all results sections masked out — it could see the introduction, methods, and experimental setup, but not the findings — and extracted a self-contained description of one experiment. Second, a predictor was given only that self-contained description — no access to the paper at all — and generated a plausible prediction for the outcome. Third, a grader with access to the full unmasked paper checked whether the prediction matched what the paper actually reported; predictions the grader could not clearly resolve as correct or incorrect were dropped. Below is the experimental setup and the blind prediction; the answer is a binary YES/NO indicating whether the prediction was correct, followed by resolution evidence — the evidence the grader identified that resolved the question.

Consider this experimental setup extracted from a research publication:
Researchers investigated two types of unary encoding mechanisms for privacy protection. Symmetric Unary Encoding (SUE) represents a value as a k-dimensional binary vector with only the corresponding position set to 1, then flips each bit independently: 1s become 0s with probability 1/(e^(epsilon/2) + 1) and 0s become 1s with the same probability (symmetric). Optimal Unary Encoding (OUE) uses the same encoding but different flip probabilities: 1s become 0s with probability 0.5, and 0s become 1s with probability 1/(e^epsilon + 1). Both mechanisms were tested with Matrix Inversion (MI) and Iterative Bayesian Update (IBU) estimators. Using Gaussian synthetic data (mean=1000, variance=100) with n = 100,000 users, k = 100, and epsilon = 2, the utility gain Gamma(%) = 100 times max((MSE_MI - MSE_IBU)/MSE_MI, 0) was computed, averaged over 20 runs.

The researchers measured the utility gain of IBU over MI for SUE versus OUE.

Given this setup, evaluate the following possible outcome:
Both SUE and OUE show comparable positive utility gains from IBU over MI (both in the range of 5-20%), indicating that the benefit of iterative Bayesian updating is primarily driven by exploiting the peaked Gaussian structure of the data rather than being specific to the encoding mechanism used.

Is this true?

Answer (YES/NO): YES